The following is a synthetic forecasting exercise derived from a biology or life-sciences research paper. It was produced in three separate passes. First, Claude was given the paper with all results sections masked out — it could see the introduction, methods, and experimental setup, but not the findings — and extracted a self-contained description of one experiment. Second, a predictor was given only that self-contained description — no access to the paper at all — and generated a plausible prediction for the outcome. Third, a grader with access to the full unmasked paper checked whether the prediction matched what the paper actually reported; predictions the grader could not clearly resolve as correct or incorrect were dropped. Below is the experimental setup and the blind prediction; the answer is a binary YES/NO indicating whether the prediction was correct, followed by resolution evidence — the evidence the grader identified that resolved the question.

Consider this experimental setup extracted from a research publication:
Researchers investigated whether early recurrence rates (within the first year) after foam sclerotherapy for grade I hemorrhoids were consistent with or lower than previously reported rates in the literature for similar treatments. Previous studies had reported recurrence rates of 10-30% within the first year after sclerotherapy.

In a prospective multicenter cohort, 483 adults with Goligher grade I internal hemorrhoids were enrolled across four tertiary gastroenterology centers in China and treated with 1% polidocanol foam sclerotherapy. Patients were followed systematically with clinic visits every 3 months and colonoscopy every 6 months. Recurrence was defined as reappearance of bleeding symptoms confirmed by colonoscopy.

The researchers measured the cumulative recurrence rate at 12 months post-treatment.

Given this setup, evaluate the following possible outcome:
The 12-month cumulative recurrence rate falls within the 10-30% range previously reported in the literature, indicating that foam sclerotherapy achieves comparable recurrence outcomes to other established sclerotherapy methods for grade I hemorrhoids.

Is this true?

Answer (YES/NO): NO